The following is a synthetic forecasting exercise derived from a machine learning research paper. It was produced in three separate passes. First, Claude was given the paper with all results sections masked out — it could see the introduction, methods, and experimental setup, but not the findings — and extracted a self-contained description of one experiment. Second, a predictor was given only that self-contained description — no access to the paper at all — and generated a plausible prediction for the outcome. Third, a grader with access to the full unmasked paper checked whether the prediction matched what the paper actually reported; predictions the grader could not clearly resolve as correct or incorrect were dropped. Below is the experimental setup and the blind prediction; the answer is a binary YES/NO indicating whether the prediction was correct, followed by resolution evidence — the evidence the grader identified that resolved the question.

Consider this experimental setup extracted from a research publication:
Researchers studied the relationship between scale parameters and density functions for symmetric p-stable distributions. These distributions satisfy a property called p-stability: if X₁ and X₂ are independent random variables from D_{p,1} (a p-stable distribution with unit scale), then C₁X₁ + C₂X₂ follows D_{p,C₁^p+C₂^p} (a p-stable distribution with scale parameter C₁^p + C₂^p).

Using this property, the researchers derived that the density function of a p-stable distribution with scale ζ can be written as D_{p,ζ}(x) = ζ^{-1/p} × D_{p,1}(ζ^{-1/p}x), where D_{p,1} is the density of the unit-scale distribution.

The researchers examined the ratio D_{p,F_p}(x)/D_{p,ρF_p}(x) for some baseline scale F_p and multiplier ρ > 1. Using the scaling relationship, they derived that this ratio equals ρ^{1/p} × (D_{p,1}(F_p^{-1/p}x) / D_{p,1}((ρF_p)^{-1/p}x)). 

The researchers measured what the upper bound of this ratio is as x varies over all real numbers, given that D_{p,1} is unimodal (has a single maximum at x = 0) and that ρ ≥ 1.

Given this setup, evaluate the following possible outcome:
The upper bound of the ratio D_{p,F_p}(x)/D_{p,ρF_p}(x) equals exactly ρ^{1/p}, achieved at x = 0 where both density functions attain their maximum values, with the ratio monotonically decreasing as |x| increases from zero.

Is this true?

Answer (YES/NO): NO